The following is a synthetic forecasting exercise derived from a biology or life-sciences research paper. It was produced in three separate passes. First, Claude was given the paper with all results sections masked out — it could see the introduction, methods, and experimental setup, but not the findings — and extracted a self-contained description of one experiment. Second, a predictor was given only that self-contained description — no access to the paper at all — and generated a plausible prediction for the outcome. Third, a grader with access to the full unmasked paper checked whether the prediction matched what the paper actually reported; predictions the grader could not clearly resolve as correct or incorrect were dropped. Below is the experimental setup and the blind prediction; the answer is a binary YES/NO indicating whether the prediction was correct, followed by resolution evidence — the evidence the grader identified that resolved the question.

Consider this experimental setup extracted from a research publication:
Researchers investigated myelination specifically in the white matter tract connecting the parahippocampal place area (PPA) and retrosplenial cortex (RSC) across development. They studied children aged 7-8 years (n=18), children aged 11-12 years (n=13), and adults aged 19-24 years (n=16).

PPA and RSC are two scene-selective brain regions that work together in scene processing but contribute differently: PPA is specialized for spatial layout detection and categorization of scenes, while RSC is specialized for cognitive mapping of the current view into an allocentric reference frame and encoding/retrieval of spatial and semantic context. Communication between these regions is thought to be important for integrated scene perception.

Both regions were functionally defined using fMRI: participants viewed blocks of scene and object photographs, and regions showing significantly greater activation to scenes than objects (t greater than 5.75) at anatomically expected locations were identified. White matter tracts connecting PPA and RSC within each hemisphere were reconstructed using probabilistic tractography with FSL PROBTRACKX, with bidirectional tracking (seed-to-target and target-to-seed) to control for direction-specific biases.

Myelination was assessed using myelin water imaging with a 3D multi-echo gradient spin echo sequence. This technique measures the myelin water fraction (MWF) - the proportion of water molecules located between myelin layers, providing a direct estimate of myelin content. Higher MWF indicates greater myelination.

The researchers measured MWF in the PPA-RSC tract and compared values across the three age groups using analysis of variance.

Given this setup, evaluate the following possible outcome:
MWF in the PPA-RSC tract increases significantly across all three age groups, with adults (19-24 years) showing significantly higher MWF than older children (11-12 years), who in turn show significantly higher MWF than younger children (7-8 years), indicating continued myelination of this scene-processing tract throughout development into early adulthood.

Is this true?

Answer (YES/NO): NO